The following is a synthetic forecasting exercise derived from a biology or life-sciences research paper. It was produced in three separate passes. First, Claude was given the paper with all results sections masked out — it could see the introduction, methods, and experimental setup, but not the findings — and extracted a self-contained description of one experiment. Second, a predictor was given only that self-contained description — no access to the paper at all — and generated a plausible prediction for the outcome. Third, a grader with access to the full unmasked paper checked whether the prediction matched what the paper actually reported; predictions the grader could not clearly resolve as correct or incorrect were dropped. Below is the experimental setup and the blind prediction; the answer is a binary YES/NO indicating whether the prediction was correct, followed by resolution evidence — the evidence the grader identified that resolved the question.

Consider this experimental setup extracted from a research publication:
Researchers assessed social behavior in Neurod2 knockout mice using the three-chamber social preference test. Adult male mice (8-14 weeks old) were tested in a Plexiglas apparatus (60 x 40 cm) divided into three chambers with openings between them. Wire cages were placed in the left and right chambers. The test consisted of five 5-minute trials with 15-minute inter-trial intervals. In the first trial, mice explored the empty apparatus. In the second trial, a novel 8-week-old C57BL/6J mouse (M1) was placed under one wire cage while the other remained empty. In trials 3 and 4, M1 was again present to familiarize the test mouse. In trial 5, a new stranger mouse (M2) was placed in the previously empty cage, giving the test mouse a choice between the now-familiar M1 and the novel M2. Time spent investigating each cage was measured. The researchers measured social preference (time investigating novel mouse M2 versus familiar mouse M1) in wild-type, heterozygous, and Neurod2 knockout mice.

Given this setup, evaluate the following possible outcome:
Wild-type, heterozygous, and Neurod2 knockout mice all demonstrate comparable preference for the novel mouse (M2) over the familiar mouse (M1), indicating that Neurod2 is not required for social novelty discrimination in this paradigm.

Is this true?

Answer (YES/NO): NO